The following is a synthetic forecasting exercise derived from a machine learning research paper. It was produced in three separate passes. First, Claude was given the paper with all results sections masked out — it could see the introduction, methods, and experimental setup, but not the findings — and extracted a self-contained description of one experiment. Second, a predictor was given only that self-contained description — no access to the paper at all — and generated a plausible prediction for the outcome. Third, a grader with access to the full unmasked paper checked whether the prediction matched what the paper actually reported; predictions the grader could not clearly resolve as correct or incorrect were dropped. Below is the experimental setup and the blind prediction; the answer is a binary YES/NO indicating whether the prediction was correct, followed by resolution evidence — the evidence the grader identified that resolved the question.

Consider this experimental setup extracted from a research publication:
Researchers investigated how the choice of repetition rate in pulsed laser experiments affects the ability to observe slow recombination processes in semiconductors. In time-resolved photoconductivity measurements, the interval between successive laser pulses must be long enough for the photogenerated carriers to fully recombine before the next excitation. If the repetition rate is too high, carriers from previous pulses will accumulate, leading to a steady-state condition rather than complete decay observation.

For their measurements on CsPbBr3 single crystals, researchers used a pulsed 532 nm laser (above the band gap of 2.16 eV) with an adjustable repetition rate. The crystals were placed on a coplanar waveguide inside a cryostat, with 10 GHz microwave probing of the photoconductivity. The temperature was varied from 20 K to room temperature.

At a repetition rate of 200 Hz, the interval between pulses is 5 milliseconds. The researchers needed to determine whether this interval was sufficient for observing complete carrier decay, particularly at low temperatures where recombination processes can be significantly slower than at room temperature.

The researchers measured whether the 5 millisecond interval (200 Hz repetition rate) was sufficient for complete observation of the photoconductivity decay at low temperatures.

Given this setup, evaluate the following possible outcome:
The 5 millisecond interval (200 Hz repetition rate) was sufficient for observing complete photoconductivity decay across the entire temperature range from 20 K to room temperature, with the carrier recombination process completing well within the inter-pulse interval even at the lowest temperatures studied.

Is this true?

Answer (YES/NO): NO